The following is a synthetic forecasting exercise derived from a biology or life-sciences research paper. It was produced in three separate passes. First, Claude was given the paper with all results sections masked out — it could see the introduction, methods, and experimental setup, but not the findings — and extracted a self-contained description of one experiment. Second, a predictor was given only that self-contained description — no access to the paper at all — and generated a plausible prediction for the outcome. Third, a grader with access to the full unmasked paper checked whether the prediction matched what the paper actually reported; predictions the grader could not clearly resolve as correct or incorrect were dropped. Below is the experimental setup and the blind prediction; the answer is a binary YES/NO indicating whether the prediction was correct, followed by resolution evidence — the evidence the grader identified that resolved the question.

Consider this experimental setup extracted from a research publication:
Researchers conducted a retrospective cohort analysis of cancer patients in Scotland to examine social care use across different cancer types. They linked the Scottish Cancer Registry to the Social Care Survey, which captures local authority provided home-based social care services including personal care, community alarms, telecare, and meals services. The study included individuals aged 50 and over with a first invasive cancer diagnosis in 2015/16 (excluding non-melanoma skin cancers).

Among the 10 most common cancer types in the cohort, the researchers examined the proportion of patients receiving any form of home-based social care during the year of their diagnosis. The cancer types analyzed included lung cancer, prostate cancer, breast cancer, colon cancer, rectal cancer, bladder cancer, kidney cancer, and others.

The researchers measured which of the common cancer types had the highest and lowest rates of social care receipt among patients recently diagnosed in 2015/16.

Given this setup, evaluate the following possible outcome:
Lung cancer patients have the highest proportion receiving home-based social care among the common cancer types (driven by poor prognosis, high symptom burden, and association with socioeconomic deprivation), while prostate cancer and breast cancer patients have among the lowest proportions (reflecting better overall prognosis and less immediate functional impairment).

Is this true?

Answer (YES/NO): YES